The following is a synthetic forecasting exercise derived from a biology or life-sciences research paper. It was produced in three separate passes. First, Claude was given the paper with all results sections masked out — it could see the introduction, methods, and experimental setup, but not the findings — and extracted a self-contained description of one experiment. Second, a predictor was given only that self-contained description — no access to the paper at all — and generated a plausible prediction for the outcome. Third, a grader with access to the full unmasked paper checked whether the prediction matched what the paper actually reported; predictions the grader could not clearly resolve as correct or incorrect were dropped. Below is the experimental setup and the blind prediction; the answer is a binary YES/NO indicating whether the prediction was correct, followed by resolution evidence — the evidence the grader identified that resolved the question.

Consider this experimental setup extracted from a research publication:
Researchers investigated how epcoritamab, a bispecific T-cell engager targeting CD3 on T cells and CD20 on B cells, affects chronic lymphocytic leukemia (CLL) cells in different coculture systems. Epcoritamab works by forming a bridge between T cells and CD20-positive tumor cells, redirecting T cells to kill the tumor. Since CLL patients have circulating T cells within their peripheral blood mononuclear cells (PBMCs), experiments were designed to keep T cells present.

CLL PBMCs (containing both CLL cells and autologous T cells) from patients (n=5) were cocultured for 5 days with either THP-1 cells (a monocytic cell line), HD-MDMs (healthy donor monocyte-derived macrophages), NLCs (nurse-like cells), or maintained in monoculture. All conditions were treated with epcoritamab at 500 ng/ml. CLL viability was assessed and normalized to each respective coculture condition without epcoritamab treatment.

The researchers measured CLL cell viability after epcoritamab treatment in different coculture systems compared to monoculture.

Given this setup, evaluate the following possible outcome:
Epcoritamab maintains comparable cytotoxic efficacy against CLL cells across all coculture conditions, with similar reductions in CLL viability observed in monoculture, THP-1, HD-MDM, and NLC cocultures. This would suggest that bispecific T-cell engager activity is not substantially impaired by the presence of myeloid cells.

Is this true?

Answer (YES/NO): NO